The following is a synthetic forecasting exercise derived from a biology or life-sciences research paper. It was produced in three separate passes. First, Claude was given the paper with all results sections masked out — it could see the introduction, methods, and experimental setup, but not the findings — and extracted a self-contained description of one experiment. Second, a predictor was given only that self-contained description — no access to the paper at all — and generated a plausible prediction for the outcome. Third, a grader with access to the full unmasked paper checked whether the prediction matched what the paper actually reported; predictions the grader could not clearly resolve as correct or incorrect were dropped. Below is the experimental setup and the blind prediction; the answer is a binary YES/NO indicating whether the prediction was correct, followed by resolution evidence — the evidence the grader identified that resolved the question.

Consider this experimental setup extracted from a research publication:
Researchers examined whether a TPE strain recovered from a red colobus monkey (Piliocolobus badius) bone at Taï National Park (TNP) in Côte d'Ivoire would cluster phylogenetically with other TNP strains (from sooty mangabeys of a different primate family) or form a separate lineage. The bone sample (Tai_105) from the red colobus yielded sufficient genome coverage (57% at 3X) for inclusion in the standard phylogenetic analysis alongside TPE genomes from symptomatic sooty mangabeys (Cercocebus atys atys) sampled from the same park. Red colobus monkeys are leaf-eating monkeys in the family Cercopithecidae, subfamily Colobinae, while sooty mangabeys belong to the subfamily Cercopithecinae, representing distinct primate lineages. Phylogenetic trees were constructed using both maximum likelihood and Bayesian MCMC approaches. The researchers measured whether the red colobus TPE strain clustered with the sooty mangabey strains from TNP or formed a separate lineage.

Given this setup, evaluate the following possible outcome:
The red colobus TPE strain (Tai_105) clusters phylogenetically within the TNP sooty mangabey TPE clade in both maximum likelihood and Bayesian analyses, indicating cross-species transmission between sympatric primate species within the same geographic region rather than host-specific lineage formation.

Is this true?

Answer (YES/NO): YES